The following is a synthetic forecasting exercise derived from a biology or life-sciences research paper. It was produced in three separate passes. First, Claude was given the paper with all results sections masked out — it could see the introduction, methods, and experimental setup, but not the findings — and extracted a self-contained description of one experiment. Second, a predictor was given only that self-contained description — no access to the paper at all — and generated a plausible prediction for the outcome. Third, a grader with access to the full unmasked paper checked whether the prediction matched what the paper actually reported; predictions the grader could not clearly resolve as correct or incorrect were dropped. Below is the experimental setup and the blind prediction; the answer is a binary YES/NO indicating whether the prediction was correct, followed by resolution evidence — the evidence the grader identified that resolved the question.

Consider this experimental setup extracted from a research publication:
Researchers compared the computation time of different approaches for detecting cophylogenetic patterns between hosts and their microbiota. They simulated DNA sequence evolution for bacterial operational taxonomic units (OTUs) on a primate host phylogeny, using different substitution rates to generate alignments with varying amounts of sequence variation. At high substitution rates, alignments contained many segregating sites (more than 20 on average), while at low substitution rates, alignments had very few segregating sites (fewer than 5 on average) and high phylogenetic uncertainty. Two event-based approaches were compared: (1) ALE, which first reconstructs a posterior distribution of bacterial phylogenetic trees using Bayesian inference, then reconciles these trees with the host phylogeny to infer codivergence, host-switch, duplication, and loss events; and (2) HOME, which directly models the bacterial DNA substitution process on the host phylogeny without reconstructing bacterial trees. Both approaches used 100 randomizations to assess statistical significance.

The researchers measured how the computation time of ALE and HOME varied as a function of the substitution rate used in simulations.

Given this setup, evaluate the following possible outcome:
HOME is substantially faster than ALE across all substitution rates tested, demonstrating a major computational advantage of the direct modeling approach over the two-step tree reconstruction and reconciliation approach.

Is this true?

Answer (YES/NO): NO